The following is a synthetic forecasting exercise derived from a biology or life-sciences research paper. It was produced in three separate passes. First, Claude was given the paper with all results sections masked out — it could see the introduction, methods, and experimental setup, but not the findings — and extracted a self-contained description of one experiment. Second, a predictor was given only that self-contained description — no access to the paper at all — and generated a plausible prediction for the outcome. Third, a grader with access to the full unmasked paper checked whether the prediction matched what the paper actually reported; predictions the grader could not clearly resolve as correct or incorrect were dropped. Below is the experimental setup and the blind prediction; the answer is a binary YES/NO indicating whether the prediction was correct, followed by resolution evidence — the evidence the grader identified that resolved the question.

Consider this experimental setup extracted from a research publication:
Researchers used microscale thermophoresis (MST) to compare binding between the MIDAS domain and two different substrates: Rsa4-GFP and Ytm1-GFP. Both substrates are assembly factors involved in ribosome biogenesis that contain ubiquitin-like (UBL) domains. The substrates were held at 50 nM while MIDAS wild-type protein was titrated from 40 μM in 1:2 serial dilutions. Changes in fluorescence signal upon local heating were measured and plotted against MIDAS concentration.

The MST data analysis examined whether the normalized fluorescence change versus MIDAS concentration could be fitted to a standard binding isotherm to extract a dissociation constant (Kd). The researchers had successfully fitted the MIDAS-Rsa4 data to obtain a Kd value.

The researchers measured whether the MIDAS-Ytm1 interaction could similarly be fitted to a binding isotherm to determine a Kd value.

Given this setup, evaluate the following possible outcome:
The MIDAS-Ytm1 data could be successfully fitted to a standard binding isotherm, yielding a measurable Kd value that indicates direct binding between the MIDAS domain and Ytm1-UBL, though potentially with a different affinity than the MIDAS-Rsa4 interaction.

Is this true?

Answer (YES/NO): NO